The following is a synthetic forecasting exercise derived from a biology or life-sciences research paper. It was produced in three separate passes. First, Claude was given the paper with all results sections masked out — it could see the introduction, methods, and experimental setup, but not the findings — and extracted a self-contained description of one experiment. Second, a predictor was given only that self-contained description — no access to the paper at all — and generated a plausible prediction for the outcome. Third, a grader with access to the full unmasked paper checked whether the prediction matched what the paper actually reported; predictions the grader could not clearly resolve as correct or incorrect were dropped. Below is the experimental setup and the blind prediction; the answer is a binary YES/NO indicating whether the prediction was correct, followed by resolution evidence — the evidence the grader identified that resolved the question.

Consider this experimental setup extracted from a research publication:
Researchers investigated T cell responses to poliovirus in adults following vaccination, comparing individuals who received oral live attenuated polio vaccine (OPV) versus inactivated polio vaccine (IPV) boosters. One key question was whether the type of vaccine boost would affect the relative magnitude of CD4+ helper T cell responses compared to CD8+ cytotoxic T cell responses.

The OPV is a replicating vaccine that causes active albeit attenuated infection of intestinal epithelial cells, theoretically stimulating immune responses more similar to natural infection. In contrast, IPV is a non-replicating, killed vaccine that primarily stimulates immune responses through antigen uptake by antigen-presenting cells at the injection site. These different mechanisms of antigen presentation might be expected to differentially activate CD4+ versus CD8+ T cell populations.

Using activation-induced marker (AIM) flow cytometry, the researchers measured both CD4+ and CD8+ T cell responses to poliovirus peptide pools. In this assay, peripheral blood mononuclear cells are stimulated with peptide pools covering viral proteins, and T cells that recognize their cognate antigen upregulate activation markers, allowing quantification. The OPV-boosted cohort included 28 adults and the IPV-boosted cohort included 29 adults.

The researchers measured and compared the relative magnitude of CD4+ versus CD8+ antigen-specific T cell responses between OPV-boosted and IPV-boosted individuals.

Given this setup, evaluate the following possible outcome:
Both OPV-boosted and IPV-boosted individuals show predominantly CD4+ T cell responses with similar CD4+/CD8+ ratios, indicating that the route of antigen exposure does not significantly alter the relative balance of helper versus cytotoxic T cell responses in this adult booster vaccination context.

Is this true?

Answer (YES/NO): NO